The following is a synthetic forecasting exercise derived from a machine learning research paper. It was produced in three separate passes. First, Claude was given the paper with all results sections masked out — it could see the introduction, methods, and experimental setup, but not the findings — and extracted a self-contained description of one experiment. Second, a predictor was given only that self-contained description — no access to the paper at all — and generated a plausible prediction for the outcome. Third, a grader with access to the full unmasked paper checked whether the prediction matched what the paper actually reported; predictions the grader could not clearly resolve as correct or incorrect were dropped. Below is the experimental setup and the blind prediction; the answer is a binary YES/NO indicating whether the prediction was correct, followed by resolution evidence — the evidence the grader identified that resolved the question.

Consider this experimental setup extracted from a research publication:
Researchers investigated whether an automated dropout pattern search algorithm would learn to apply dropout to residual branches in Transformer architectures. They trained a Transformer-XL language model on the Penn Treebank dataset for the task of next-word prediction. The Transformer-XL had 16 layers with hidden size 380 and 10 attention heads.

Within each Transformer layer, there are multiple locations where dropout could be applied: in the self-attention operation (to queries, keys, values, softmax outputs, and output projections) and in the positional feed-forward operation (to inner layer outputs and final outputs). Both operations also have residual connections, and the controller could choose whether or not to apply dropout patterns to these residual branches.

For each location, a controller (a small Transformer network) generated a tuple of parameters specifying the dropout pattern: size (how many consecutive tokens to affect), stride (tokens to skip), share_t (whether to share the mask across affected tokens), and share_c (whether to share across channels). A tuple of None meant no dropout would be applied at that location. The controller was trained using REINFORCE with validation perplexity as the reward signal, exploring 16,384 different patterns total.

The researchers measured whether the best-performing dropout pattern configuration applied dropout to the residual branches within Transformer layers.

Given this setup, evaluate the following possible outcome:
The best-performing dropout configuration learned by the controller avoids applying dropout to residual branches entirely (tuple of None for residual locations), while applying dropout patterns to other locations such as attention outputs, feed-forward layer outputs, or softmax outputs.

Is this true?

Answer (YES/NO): YES